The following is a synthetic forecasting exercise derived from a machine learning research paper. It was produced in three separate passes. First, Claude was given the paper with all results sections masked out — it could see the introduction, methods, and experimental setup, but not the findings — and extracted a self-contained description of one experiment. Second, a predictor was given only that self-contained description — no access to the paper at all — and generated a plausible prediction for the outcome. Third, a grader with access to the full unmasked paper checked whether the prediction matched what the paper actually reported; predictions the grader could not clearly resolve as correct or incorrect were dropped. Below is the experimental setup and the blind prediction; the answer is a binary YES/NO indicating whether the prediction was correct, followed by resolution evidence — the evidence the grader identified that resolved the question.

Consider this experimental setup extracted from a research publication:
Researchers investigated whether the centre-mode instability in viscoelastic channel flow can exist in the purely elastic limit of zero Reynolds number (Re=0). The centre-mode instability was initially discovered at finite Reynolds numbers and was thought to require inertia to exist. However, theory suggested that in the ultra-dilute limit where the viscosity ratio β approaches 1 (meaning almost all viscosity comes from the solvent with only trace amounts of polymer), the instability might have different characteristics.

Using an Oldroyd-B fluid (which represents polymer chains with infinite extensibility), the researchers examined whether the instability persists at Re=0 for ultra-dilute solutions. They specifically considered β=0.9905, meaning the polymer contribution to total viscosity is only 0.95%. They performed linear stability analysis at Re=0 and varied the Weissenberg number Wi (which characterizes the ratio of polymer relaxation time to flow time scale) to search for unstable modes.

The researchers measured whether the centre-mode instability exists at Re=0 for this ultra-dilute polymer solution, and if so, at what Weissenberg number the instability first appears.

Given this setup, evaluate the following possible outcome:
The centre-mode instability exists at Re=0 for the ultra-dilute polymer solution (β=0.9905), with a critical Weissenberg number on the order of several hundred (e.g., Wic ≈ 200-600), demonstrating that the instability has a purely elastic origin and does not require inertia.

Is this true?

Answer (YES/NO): NO